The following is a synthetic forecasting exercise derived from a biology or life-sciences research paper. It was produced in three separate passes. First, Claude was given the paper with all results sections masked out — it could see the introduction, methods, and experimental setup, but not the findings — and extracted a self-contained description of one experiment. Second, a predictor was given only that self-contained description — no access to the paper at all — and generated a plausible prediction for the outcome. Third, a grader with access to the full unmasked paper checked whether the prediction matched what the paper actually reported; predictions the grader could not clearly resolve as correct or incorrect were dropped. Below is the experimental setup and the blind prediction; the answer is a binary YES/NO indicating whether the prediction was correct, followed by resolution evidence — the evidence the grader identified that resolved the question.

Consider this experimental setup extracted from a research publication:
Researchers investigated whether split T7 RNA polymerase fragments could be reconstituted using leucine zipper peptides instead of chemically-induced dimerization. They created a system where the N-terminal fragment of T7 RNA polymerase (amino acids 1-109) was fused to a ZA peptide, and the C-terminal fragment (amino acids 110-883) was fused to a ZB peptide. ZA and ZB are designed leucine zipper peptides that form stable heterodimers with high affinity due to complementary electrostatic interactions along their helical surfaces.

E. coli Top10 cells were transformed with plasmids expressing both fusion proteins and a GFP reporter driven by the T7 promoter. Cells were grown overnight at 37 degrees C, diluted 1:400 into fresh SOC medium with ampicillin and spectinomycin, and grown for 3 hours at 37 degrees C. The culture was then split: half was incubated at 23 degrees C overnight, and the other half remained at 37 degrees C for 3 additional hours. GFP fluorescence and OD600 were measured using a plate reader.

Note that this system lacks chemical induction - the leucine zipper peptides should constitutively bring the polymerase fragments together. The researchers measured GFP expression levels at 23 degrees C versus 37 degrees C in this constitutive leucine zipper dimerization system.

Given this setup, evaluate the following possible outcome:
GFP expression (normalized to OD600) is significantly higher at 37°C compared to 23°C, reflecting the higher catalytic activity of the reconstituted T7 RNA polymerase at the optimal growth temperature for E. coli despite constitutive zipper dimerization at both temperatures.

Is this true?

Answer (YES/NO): NO